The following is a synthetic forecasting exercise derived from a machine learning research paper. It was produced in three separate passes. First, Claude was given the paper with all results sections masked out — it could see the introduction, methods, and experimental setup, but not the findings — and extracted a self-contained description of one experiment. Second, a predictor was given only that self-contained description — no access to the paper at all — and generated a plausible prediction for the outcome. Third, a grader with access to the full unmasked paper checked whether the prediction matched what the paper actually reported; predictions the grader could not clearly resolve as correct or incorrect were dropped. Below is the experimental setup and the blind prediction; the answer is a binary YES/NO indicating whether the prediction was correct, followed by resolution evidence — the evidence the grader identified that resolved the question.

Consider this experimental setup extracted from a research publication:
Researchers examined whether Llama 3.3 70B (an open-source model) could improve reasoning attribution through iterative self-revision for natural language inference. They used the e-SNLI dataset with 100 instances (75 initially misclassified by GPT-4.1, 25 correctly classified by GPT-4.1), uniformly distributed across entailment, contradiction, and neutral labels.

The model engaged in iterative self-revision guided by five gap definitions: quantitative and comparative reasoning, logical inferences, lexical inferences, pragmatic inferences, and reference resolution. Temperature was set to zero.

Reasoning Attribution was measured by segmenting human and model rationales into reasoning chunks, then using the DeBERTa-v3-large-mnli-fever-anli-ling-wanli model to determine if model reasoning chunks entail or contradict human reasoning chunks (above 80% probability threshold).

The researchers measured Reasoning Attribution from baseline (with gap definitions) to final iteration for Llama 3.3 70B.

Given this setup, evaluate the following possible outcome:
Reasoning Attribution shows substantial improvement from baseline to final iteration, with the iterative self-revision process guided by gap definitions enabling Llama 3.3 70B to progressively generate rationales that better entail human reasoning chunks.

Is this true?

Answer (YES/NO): YES